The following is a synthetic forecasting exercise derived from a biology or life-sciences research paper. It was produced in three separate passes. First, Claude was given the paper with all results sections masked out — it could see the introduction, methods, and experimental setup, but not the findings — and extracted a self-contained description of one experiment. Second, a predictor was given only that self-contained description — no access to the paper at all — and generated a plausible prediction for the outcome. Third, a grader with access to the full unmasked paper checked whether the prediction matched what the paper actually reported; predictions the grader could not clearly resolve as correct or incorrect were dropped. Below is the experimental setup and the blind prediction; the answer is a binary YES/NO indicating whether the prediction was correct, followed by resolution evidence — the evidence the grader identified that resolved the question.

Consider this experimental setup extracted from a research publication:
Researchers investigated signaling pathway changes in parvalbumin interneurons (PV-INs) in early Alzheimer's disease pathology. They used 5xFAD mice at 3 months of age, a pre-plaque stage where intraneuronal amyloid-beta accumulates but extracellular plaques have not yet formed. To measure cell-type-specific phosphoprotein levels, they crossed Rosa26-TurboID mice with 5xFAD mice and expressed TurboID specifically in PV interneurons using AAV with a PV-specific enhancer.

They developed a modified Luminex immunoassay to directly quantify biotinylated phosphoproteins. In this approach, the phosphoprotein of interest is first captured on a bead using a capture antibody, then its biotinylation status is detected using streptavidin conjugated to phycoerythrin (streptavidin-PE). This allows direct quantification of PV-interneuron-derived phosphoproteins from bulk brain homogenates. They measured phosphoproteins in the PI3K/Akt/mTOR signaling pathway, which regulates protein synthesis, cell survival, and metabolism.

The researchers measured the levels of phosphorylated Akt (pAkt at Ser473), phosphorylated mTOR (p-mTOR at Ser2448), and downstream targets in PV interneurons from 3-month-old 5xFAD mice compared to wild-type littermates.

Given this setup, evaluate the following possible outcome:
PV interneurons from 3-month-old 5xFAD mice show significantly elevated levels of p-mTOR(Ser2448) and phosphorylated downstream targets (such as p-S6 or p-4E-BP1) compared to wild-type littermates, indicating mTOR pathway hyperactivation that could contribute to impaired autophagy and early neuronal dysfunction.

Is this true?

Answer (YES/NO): NO